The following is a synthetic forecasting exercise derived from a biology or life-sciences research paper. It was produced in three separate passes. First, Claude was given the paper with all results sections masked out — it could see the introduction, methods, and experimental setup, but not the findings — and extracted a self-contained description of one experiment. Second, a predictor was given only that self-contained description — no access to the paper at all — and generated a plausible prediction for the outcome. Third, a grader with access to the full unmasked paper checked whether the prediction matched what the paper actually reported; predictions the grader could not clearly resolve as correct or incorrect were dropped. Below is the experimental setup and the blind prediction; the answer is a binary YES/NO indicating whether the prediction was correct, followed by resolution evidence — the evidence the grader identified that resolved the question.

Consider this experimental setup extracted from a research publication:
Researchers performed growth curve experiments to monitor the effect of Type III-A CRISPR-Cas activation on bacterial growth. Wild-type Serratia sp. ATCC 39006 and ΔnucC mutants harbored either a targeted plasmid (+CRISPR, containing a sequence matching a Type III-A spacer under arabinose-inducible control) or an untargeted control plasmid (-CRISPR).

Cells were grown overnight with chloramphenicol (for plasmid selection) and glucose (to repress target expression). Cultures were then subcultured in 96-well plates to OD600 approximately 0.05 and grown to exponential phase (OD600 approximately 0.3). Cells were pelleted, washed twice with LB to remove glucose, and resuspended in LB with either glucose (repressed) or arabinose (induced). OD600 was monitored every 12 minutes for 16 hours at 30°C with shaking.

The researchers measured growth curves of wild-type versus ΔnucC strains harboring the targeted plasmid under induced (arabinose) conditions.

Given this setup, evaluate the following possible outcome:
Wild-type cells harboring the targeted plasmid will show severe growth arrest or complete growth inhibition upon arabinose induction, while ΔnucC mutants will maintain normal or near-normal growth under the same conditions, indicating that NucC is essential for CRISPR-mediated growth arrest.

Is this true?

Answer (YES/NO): YES